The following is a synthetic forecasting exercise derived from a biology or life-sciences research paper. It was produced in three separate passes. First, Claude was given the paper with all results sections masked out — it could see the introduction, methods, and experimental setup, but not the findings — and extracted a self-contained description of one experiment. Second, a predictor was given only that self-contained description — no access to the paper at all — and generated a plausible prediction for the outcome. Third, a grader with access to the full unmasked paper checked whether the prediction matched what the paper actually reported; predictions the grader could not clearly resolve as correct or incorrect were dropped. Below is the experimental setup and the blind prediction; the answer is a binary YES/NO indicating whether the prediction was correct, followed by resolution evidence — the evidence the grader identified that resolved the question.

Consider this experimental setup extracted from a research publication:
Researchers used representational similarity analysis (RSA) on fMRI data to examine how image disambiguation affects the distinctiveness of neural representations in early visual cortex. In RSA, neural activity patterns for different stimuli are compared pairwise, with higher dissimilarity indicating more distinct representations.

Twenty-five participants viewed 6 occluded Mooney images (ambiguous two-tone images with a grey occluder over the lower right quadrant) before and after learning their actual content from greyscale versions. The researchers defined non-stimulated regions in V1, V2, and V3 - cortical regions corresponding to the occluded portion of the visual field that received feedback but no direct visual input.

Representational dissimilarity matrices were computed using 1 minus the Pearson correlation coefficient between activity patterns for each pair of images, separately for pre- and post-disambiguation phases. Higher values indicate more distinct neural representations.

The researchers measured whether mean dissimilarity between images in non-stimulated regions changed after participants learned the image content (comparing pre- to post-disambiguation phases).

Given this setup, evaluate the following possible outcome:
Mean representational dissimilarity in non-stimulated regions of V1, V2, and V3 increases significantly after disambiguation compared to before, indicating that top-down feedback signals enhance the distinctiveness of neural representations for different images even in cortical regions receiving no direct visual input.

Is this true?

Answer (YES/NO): YES